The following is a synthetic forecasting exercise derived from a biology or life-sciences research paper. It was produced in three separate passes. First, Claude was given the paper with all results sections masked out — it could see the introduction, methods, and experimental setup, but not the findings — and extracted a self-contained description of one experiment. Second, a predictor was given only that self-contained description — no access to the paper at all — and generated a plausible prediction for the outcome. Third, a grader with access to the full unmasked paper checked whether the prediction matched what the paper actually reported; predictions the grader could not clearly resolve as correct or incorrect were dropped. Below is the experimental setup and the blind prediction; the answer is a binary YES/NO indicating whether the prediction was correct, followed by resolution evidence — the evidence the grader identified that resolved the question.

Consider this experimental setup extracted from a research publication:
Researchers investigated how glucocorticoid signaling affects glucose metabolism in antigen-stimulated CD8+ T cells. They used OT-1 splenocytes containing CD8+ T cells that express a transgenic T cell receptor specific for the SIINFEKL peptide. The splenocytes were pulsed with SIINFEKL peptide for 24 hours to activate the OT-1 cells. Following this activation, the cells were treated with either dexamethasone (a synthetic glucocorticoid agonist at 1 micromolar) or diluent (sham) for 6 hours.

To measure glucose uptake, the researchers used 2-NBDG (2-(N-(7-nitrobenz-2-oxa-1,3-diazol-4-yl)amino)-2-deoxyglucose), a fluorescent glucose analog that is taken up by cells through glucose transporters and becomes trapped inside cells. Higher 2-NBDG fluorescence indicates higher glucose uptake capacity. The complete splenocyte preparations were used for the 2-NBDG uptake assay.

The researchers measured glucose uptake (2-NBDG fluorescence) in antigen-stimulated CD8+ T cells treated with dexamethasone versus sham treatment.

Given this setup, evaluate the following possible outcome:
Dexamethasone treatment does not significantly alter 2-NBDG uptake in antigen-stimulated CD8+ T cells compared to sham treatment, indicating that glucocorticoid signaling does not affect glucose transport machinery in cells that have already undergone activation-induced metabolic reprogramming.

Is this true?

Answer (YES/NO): NO